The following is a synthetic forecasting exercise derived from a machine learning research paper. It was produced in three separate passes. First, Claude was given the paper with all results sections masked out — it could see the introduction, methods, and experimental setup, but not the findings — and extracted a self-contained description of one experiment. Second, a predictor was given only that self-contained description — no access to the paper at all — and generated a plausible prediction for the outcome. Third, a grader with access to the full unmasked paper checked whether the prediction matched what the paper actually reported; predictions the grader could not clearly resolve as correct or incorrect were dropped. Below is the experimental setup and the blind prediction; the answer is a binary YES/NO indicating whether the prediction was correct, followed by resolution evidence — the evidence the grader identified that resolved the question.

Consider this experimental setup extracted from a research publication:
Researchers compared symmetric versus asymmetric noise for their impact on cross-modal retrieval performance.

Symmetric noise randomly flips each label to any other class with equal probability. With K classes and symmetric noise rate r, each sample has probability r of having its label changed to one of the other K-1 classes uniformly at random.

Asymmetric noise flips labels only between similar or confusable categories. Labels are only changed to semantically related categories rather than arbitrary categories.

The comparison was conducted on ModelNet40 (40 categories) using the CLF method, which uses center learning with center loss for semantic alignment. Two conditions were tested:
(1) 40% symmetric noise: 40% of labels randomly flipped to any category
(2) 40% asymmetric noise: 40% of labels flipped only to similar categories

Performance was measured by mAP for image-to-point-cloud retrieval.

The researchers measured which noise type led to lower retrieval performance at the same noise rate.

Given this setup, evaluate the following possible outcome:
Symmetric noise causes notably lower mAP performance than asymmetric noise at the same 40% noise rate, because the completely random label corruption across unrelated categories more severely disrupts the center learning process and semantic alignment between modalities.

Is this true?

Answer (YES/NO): NO